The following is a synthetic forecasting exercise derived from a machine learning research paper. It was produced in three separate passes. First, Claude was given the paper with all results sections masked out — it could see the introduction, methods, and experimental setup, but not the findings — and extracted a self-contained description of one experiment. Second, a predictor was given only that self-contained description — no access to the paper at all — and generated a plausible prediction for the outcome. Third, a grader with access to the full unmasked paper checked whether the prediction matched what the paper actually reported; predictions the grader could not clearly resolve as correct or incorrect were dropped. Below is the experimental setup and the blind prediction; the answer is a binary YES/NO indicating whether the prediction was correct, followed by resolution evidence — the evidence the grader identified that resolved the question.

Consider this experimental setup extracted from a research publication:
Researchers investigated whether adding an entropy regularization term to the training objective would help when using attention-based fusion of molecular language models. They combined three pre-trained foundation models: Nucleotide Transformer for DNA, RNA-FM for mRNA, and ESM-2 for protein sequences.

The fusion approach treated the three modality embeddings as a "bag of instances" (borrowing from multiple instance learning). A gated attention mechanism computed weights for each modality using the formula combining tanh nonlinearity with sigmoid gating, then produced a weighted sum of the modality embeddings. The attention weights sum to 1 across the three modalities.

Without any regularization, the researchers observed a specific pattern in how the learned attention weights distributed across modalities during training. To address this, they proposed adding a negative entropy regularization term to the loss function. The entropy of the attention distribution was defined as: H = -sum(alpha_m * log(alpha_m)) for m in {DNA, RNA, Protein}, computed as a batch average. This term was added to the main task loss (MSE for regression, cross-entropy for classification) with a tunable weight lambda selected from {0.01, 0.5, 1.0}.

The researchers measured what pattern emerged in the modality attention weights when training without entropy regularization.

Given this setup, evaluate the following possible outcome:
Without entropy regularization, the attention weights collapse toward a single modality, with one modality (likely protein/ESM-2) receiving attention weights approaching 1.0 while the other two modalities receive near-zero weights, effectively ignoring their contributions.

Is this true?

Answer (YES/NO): NO